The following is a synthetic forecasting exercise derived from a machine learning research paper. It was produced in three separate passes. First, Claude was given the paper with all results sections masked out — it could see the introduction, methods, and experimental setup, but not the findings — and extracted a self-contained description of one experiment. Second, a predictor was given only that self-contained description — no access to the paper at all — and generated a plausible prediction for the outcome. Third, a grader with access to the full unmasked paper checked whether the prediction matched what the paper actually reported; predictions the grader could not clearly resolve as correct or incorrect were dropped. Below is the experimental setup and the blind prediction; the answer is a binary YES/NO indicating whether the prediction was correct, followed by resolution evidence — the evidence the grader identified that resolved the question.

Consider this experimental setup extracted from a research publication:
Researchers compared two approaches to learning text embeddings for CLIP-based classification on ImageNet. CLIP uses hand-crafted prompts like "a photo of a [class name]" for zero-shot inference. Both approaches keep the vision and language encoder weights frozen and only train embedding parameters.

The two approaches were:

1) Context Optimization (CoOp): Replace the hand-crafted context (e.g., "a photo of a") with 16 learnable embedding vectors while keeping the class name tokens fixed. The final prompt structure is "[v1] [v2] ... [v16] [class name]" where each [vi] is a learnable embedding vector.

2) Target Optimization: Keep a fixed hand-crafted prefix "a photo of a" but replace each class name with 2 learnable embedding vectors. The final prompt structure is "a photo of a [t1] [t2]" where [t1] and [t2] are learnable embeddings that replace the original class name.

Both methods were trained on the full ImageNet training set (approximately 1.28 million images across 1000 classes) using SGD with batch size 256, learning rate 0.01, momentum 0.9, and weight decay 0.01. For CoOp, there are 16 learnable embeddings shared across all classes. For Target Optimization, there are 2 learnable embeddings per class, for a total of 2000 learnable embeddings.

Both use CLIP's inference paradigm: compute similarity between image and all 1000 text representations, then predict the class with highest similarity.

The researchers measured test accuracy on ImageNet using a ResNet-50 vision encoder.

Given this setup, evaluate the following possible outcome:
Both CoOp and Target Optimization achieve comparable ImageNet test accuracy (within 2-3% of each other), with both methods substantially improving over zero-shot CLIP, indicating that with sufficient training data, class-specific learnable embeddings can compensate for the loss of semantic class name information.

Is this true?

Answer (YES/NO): NO